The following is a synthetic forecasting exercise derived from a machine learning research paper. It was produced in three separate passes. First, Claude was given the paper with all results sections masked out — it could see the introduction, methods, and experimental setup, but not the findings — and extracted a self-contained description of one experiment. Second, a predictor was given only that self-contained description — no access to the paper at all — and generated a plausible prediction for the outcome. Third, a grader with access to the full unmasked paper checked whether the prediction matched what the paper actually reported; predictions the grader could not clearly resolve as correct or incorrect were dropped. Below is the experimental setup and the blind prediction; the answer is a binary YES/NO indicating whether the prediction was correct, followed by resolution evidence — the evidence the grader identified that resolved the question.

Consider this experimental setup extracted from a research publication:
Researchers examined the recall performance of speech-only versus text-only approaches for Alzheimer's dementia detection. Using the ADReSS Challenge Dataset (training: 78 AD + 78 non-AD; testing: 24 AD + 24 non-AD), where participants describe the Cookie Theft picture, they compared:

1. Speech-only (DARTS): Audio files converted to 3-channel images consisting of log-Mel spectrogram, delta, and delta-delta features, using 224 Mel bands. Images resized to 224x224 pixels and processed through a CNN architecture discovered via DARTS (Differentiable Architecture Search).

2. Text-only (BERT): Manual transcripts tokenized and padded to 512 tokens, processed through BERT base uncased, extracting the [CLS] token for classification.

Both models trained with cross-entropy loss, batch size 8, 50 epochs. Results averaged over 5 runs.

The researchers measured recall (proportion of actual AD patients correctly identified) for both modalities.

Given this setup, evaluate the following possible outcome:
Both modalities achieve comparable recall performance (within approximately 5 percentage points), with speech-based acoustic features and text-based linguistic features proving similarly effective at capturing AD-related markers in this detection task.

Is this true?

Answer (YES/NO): NO